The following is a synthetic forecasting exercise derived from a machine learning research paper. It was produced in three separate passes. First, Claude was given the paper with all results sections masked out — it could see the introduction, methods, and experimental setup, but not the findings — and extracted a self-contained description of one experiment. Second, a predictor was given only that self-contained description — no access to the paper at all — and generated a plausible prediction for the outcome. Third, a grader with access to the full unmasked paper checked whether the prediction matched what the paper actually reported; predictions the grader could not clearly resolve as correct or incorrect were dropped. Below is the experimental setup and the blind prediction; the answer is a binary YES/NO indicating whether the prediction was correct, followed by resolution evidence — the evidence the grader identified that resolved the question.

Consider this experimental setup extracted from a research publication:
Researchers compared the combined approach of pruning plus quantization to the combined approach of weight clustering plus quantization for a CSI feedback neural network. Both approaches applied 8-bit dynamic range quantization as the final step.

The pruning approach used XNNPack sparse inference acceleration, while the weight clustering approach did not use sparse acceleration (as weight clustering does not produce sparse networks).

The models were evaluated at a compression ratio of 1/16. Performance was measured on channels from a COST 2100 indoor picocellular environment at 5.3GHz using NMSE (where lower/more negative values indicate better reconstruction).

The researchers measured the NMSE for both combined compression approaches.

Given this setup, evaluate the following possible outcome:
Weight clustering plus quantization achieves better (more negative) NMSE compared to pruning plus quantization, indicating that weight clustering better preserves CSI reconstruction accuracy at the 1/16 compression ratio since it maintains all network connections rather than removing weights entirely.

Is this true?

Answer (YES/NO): NO